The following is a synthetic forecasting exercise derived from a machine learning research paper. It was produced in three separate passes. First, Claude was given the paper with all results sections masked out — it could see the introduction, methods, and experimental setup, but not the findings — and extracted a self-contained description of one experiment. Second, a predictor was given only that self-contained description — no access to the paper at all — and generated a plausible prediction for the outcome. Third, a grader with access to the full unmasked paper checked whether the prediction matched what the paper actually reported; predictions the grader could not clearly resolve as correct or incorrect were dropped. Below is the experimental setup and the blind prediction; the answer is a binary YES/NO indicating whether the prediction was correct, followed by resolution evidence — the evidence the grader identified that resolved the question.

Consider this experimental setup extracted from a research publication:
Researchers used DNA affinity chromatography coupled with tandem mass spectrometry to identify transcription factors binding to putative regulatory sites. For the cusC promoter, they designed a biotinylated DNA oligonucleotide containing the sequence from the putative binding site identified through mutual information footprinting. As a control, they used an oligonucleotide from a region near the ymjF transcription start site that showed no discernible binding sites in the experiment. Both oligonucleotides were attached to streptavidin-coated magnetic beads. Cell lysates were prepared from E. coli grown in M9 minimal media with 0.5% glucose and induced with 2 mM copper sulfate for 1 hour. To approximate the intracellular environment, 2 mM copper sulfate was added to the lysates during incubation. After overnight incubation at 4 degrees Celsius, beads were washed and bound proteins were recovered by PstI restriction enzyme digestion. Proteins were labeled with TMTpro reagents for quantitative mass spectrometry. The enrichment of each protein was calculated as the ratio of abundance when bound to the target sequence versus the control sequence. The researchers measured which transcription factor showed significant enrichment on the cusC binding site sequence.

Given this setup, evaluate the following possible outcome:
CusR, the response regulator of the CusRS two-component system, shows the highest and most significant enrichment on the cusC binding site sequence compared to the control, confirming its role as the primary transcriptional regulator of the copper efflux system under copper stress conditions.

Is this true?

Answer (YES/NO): NO